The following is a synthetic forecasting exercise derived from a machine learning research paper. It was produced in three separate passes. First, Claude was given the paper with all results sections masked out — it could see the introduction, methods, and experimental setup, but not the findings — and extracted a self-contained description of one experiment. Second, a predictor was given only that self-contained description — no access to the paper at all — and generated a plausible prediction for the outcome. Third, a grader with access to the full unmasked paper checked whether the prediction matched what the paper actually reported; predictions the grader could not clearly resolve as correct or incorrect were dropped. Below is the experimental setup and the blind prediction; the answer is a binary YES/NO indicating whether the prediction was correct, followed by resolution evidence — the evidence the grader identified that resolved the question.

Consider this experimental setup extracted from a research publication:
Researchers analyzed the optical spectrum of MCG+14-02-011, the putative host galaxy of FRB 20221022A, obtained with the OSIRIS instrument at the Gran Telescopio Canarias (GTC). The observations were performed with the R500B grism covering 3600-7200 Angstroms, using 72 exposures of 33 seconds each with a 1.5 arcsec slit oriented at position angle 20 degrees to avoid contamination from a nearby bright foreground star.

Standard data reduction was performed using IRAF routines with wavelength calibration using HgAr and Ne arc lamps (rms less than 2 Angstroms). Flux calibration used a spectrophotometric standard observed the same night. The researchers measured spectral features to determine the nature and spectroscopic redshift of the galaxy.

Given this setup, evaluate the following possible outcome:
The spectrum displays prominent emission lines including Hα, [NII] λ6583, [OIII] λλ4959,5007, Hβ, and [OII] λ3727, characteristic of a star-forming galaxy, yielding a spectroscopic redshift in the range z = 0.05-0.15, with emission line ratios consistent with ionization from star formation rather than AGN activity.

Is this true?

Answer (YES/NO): NO